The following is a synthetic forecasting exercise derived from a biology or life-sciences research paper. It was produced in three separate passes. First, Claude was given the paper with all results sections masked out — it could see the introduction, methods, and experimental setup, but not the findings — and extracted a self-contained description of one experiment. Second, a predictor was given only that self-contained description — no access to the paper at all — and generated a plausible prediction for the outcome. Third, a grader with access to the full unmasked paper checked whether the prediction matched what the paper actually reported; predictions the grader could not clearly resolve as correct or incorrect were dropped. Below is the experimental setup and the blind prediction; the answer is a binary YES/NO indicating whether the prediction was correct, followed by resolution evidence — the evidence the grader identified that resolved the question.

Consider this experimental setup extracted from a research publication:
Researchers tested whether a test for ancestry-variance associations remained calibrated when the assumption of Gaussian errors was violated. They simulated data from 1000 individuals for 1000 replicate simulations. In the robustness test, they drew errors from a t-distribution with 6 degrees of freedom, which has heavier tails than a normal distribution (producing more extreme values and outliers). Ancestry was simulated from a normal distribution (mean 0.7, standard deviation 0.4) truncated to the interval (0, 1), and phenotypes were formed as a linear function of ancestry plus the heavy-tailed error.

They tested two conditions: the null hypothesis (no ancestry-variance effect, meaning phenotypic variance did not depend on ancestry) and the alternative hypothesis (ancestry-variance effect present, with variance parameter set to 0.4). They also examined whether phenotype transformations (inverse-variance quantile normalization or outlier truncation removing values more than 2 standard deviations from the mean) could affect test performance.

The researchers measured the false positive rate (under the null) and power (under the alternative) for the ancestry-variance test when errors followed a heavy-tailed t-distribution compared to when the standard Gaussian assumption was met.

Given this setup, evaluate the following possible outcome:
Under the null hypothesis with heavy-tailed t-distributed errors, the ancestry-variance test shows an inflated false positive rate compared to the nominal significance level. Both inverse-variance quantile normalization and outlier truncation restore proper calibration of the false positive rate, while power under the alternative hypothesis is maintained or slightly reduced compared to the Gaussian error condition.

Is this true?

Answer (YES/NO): YES